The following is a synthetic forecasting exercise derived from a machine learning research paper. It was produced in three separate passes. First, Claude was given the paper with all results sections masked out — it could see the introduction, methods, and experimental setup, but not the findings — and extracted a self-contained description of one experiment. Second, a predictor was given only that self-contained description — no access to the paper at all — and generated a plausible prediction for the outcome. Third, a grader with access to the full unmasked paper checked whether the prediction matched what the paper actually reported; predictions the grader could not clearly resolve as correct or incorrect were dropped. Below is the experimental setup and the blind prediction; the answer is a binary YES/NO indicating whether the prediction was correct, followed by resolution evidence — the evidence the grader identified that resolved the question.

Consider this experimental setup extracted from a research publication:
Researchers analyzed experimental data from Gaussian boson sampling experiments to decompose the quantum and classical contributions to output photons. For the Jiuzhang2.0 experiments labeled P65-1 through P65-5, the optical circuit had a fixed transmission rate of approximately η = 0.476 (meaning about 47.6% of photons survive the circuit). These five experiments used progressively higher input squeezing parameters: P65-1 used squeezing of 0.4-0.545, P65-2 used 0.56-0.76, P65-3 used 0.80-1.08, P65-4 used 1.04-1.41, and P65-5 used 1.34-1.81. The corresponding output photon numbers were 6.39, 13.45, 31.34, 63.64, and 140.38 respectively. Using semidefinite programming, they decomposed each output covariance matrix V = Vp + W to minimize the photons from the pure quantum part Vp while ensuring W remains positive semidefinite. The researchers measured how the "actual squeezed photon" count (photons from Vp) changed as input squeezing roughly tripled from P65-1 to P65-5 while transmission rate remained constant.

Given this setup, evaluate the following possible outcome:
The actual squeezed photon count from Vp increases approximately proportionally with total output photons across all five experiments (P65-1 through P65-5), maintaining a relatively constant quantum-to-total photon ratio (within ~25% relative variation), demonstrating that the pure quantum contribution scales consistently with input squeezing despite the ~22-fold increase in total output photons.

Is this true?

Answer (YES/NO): NO